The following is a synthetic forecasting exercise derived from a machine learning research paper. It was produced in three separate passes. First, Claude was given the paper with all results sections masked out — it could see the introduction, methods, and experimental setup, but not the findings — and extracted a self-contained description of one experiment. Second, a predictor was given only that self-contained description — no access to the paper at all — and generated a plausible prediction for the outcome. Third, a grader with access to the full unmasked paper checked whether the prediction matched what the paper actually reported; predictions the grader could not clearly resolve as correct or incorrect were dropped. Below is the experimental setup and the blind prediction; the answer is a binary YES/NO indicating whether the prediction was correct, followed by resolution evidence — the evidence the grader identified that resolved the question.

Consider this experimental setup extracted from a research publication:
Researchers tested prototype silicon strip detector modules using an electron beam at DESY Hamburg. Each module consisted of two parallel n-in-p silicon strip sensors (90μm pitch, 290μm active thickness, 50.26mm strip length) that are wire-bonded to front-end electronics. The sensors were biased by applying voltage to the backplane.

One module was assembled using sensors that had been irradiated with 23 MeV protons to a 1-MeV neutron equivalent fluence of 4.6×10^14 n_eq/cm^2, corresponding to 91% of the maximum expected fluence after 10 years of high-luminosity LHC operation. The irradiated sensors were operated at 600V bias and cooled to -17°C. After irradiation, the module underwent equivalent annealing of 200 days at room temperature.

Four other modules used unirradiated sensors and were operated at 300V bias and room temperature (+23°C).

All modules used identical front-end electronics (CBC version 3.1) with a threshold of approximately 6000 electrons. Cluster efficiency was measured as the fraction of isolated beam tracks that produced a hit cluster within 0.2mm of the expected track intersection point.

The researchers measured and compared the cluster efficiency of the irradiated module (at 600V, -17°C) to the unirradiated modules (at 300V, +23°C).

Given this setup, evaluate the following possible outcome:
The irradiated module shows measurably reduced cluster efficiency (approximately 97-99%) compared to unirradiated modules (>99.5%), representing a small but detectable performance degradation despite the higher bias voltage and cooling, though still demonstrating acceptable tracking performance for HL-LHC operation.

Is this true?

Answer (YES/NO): NO